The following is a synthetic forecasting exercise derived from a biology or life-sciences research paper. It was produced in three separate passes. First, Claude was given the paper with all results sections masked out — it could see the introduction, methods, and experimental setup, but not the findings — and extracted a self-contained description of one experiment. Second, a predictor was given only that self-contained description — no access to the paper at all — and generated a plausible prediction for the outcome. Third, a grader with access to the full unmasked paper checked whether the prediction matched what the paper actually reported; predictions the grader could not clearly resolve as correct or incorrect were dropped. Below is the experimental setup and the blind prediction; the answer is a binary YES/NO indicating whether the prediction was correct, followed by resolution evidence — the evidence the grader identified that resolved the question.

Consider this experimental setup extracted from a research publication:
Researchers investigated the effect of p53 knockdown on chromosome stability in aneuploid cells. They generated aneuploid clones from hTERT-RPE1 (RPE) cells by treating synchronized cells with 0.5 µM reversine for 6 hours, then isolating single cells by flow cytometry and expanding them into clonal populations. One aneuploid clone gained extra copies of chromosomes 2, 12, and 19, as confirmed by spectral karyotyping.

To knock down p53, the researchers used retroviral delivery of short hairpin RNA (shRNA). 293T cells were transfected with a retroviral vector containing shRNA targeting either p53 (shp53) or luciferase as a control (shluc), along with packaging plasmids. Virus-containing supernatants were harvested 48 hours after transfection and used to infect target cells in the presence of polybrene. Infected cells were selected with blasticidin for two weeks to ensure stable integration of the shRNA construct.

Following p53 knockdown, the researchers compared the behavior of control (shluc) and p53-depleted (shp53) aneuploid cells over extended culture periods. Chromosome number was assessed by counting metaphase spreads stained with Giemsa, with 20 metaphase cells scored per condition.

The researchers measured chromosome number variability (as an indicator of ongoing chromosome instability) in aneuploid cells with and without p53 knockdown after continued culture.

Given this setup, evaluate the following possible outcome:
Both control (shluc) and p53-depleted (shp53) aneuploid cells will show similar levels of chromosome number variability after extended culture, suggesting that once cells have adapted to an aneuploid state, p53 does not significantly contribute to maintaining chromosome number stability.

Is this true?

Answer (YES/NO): NO